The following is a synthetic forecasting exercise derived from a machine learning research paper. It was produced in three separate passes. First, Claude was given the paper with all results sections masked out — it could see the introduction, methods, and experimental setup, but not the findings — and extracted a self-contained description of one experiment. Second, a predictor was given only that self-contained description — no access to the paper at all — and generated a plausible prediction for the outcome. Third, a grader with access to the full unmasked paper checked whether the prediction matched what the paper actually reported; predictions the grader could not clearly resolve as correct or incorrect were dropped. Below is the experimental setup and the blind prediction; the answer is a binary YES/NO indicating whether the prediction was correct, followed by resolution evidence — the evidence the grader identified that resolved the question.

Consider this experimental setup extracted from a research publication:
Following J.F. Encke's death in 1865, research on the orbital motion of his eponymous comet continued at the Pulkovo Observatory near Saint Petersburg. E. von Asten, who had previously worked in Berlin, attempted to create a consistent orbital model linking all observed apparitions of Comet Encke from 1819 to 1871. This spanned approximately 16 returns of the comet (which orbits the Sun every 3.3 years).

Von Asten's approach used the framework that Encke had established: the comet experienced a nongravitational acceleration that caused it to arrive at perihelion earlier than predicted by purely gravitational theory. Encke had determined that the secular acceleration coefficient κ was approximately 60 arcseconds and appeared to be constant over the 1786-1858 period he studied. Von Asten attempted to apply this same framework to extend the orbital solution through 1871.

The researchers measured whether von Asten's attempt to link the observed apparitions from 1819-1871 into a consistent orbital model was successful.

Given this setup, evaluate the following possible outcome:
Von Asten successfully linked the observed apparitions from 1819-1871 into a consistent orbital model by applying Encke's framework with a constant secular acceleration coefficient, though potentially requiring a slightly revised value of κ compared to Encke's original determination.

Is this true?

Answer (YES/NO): NO